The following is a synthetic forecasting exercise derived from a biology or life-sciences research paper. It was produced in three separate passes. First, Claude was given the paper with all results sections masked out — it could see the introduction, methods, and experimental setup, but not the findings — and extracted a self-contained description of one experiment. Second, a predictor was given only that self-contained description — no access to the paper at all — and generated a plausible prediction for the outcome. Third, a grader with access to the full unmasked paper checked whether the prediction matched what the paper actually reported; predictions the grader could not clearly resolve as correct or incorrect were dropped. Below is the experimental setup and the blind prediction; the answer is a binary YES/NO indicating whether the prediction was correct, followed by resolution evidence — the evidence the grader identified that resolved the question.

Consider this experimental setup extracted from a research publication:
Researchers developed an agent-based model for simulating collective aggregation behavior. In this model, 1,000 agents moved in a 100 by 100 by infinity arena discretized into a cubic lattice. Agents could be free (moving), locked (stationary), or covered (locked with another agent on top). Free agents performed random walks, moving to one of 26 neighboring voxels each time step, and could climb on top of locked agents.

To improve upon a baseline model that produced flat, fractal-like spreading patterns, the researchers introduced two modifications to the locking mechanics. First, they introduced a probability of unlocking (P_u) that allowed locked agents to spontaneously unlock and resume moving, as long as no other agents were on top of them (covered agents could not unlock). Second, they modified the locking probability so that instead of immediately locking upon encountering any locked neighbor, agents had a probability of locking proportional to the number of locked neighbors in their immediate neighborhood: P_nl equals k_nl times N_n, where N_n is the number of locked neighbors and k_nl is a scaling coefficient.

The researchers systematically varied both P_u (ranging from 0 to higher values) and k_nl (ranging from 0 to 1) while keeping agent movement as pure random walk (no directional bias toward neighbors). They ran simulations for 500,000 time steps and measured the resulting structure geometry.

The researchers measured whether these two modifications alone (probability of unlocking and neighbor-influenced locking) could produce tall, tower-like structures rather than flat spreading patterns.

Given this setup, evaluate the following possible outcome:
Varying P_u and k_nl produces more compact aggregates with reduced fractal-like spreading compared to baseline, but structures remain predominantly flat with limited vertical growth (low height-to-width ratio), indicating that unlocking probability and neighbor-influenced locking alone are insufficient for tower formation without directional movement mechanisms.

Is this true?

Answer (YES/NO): YES